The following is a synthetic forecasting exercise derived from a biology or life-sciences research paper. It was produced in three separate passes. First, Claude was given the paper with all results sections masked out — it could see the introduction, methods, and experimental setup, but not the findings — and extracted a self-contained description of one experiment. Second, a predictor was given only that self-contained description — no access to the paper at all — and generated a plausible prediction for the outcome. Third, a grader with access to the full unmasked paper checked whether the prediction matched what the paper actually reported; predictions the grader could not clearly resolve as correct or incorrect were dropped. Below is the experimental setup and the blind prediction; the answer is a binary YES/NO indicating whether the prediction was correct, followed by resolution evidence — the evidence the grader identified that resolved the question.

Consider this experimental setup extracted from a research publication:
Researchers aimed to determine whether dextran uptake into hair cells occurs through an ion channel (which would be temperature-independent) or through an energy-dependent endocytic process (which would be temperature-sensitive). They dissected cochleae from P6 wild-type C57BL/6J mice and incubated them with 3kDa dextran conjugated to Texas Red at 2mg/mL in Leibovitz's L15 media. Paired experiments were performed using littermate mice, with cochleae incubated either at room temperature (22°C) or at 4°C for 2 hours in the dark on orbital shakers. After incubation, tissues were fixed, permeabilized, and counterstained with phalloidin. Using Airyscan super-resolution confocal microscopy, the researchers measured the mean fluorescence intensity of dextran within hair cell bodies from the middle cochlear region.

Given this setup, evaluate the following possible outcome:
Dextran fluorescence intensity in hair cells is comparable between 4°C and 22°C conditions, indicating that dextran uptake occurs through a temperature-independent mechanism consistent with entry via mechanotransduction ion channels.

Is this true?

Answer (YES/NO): NO